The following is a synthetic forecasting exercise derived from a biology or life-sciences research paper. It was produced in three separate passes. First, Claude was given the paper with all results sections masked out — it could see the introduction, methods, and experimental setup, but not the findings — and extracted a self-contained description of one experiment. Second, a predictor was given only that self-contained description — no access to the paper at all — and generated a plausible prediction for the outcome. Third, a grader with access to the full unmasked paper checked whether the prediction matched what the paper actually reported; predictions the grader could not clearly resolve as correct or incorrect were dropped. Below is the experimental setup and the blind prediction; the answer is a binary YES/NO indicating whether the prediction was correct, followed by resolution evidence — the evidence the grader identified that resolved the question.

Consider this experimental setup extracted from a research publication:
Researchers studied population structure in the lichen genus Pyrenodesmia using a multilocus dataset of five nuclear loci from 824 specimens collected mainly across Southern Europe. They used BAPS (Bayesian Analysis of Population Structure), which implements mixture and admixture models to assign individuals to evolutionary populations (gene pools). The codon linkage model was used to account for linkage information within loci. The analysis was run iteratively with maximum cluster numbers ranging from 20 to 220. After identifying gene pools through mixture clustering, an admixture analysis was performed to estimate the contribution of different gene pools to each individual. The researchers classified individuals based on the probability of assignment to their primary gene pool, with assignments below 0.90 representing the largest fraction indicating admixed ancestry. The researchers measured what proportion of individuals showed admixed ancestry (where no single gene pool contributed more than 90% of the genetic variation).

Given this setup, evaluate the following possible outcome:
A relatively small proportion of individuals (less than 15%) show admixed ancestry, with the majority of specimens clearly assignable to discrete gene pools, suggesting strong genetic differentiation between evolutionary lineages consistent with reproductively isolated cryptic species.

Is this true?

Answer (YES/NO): NO